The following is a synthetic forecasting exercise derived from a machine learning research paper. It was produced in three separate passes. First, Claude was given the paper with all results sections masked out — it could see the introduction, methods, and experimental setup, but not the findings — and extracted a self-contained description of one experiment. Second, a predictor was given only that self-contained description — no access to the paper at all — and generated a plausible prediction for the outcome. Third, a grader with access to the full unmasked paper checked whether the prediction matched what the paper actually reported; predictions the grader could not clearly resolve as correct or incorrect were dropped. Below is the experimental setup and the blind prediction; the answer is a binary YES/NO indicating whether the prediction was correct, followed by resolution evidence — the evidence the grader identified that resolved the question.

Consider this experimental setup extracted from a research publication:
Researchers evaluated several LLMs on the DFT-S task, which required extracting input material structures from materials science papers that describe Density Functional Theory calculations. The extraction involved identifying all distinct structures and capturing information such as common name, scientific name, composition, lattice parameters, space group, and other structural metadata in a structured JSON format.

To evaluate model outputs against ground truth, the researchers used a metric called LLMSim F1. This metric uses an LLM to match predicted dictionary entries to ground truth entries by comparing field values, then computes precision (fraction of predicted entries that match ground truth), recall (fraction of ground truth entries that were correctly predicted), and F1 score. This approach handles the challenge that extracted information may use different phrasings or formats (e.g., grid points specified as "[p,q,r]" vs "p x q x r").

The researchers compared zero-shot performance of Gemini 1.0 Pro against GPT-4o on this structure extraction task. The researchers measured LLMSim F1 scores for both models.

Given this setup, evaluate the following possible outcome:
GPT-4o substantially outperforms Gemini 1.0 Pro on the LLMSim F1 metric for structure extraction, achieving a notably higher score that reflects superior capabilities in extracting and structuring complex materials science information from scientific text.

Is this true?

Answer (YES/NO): YES